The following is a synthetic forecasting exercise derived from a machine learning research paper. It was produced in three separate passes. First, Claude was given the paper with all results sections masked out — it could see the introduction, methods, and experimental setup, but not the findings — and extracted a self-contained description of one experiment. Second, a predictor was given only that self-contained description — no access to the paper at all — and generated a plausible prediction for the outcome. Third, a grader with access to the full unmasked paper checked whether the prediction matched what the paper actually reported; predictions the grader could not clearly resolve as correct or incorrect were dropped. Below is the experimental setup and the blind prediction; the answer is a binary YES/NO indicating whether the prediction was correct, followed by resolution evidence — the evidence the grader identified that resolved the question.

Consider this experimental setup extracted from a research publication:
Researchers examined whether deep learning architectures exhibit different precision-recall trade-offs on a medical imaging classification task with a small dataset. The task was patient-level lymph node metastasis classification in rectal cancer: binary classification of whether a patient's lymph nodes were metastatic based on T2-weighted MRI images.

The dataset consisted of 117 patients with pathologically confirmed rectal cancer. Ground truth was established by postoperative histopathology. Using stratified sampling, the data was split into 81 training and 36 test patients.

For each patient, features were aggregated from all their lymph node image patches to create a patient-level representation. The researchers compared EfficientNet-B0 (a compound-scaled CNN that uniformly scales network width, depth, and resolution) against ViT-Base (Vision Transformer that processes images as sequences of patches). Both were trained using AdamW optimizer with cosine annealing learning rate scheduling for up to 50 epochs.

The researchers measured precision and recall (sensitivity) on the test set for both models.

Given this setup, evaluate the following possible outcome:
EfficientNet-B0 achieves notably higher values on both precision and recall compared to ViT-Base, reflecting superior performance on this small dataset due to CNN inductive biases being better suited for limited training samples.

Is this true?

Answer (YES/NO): NO